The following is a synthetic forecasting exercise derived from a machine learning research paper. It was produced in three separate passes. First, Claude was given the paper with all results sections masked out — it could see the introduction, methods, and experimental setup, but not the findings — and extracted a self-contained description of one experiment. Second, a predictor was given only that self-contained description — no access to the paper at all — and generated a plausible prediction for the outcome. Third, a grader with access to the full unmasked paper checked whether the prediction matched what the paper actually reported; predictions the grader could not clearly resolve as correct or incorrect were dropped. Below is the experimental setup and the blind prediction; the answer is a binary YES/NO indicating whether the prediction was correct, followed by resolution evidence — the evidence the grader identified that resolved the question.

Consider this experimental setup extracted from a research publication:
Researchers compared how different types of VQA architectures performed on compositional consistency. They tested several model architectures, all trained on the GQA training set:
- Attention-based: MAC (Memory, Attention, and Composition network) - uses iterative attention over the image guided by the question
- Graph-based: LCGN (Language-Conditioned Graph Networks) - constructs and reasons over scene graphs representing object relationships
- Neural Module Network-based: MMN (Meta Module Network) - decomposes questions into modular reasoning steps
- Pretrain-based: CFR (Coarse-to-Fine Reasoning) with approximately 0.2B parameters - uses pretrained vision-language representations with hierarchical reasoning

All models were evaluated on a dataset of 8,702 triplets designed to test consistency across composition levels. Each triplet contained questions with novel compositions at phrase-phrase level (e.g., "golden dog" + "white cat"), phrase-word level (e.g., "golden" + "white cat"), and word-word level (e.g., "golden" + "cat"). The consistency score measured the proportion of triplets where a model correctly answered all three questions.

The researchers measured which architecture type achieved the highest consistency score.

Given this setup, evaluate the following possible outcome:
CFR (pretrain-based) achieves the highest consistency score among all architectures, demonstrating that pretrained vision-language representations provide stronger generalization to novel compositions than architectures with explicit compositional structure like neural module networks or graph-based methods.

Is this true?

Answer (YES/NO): YES